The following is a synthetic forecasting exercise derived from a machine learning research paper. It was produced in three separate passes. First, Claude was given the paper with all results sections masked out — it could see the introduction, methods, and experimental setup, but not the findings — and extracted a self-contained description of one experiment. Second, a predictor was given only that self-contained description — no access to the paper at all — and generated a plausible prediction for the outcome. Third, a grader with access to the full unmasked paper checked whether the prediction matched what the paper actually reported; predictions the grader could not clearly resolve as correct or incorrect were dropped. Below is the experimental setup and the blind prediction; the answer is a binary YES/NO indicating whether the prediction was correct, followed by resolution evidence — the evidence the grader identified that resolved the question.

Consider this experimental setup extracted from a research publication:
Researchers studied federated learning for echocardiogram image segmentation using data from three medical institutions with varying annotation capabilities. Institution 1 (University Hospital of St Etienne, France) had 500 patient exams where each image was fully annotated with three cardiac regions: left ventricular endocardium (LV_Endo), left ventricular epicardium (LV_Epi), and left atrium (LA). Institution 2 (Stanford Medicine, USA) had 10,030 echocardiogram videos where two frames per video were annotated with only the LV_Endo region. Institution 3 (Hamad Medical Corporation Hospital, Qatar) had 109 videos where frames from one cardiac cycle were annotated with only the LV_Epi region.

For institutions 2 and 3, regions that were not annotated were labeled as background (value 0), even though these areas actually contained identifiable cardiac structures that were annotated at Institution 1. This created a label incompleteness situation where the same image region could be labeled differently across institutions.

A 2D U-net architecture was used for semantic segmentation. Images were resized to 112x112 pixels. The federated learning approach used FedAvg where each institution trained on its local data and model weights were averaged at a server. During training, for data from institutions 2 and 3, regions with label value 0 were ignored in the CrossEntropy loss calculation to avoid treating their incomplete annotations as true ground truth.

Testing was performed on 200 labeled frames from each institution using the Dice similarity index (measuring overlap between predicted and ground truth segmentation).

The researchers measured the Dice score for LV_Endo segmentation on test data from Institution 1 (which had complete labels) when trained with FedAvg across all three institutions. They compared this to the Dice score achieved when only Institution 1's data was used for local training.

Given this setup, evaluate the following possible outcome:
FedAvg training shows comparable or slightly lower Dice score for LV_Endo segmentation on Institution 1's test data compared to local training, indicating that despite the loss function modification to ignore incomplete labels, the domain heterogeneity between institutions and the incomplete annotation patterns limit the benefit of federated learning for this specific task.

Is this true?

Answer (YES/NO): YES